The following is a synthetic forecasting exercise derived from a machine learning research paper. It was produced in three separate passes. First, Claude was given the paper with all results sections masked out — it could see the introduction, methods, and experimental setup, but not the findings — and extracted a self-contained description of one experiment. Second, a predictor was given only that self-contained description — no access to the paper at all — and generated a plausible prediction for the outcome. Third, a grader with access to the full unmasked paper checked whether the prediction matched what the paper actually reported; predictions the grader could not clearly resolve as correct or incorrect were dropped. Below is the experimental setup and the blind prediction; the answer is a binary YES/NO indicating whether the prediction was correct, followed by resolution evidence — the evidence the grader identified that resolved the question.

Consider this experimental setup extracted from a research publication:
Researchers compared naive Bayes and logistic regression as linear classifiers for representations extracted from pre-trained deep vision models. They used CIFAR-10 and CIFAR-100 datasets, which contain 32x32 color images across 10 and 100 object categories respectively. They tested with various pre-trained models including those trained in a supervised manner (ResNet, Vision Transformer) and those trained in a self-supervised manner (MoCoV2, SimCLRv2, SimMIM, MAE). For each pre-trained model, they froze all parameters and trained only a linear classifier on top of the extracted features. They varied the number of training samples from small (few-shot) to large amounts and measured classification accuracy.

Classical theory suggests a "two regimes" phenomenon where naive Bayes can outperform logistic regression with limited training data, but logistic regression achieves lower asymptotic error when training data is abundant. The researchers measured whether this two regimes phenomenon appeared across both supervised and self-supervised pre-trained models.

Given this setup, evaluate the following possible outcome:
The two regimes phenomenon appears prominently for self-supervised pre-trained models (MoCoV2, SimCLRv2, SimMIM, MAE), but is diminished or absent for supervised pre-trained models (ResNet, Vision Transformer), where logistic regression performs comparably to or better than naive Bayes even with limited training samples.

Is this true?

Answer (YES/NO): NO